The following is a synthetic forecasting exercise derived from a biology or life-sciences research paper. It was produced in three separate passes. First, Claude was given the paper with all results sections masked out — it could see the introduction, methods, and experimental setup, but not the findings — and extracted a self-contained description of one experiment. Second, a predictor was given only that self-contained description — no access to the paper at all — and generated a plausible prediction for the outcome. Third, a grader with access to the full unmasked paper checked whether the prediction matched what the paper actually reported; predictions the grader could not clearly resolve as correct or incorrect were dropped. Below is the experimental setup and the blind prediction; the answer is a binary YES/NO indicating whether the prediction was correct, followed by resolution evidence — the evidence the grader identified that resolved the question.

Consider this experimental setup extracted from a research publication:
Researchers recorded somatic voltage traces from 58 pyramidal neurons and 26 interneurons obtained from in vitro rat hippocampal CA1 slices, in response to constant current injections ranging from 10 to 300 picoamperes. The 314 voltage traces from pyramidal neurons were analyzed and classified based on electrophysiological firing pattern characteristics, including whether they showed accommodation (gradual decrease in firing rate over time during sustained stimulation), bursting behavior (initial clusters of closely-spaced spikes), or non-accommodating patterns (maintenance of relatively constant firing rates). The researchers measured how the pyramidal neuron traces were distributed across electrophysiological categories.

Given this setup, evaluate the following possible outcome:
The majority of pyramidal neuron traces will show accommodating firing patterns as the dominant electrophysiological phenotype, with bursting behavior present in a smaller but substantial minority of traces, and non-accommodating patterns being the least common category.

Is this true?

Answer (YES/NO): NO